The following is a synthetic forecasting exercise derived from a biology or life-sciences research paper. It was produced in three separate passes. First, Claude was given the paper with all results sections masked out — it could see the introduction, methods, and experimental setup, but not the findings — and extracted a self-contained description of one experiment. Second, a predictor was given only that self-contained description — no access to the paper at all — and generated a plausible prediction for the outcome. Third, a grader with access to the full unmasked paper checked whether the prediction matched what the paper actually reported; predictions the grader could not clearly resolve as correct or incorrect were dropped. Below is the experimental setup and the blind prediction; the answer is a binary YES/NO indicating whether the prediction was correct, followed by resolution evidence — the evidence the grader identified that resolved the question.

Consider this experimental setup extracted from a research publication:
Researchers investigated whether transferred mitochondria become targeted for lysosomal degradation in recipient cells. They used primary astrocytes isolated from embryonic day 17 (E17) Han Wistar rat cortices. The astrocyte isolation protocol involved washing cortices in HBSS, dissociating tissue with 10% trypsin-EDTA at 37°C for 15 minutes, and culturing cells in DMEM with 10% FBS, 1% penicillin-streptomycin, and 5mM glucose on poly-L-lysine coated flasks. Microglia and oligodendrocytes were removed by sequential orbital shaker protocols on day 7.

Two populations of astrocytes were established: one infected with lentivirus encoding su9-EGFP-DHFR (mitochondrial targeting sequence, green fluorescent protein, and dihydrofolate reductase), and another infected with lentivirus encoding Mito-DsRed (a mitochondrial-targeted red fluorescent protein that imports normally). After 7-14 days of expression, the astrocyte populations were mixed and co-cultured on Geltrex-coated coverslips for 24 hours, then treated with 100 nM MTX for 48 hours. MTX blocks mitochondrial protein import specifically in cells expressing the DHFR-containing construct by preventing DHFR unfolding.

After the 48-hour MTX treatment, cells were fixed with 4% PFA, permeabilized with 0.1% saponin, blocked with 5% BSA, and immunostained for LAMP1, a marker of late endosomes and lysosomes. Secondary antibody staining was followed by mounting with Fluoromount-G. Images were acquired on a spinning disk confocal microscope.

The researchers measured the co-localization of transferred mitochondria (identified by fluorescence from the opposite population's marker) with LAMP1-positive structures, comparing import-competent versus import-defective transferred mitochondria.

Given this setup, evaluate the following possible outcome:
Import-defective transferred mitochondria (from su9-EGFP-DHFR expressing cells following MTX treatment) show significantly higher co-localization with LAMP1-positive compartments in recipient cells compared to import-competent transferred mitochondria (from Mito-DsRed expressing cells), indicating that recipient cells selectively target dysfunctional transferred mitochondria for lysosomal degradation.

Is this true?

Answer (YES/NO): NO